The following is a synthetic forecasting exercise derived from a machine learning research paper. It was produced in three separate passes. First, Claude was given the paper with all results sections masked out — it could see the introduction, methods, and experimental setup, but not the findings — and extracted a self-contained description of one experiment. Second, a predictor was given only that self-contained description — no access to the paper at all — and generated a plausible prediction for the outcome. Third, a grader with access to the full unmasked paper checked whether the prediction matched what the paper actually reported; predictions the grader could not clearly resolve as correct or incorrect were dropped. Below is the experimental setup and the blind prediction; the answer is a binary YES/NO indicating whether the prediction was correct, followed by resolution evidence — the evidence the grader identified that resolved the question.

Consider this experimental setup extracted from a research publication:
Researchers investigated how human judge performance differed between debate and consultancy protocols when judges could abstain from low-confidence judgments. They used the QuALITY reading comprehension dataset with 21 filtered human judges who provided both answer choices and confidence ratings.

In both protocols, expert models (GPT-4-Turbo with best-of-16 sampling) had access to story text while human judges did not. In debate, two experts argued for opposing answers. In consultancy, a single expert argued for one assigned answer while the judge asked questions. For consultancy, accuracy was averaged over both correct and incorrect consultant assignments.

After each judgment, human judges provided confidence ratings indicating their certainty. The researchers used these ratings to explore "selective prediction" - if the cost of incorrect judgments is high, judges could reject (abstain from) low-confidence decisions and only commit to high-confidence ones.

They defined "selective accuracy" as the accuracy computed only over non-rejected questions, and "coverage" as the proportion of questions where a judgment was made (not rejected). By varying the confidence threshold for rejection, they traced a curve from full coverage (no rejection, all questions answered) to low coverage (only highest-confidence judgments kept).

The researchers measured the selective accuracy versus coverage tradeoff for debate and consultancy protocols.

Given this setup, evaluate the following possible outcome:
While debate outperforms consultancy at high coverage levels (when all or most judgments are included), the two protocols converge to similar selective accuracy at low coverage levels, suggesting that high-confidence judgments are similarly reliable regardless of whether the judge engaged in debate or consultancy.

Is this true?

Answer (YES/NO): NO